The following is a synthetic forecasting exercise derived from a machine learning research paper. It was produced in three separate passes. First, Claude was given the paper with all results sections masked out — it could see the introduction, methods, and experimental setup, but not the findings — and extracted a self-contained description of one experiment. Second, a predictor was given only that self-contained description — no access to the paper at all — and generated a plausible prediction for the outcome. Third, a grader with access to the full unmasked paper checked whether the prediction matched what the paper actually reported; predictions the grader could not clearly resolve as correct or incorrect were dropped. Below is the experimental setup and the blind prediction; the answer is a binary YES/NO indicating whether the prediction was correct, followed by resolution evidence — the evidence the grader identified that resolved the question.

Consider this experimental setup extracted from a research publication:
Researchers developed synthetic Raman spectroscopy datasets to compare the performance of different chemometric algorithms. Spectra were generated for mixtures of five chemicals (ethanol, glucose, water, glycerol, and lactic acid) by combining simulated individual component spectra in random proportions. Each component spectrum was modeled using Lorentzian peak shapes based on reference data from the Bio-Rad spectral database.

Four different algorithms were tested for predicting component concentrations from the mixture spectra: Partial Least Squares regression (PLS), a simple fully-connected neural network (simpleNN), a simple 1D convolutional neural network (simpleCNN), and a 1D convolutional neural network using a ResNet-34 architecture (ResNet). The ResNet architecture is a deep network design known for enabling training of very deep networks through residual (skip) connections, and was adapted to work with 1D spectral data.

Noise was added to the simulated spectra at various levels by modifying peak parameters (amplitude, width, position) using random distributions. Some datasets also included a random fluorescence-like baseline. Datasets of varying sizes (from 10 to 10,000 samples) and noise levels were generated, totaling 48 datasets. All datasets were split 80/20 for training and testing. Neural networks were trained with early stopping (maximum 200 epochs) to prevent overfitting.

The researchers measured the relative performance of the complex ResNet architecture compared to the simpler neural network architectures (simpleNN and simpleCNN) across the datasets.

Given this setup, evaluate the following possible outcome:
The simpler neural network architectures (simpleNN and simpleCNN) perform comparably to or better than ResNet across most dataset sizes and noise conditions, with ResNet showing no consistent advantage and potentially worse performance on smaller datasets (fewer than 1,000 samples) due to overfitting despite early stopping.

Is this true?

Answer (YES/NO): NO